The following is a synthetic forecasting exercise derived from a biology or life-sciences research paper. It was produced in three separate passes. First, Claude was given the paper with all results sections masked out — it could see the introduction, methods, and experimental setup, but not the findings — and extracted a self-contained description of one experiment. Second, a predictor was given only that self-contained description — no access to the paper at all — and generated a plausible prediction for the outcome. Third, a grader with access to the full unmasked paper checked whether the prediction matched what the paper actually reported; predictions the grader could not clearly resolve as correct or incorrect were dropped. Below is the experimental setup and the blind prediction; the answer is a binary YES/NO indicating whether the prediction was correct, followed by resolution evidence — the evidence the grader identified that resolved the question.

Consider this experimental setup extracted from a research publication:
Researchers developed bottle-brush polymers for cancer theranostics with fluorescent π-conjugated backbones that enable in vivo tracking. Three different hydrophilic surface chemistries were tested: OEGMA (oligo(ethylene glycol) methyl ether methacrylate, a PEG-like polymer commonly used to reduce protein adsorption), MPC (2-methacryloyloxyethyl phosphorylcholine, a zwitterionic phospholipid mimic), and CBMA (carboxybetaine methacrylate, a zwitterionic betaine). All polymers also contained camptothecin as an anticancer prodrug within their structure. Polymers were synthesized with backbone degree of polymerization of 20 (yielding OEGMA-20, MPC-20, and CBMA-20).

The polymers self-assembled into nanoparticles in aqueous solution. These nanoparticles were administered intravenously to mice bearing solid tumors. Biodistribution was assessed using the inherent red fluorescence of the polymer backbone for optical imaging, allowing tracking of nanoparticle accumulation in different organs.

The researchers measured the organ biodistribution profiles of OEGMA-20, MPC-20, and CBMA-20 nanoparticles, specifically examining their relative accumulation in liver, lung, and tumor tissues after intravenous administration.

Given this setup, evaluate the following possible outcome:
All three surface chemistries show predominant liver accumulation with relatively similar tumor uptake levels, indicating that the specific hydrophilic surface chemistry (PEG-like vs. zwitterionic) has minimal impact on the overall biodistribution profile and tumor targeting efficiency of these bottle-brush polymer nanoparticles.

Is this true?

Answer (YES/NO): NO